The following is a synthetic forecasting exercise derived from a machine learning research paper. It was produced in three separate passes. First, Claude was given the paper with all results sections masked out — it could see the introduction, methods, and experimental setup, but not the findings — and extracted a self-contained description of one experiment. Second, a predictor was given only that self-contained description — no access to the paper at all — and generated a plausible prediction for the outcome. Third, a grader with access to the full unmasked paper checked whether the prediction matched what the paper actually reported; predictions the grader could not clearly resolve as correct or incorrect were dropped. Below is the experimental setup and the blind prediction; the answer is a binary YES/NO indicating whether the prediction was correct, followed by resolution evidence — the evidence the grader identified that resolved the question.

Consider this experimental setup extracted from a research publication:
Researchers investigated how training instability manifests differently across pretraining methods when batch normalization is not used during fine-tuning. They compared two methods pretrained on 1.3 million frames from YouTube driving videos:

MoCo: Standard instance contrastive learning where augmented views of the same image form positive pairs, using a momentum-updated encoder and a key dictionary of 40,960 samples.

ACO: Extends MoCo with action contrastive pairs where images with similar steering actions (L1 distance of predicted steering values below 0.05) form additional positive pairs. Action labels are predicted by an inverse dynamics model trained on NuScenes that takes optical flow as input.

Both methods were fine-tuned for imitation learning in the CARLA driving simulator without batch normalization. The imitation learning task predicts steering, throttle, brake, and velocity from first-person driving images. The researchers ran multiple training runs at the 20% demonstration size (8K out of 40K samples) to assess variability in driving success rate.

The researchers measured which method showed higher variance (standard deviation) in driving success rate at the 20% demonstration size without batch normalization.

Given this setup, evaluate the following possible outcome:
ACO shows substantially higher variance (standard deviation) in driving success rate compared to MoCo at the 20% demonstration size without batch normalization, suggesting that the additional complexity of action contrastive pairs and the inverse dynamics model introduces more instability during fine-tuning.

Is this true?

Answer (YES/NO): NO